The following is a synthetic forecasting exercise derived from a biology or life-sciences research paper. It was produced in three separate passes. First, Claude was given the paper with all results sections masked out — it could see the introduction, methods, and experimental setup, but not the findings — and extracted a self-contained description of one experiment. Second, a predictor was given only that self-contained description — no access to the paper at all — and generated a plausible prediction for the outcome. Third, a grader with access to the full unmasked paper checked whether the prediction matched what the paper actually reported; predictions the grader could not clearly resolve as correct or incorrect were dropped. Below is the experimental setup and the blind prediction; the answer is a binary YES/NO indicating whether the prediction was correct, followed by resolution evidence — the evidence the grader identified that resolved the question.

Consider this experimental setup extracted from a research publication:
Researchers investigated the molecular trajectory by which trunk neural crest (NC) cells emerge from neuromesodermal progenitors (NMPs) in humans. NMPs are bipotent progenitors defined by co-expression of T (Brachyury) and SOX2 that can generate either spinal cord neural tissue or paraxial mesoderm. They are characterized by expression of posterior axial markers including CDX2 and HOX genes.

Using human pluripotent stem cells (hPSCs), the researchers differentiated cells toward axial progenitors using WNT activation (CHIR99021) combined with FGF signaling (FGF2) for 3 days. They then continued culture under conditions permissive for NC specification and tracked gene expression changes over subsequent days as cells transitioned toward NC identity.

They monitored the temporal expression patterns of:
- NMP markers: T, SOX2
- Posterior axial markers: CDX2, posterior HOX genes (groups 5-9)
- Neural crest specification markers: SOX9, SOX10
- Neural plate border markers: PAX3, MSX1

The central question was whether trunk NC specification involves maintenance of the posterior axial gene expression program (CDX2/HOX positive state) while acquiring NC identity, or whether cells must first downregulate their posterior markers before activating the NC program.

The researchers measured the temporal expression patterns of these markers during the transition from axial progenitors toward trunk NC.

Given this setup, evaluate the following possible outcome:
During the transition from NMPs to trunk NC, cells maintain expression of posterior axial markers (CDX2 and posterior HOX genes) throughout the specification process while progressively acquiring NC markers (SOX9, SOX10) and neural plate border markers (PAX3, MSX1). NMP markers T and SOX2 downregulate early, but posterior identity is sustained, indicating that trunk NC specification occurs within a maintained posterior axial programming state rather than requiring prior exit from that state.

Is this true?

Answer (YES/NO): NO